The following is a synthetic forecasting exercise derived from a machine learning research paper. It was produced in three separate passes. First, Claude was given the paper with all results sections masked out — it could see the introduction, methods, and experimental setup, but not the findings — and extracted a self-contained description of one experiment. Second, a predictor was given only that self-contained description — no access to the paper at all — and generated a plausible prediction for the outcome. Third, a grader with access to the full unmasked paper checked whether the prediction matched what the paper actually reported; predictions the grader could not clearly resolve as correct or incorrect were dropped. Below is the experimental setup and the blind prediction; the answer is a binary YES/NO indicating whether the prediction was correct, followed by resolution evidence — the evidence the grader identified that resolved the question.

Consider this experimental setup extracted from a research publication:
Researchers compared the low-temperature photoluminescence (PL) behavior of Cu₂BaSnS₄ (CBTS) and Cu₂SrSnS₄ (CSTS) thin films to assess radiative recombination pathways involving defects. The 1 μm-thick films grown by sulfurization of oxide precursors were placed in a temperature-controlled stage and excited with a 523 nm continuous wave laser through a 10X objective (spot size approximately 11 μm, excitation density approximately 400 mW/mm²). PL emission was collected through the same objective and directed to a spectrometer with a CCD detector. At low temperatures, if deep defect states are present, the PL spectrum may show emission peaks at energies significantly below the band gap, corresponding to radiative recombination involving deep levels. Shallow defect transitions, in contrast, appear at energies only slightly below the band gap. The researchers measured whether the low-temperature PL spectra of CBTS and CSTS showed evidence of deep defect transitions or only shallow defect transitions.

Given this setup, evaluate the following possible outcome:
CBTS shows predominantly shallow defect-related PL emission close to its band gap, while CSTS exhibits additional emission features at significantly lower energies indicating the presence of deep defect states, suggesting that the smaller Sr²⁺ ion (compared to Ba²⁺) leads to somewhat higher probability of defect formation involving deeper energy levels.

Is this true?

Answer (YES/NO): NO